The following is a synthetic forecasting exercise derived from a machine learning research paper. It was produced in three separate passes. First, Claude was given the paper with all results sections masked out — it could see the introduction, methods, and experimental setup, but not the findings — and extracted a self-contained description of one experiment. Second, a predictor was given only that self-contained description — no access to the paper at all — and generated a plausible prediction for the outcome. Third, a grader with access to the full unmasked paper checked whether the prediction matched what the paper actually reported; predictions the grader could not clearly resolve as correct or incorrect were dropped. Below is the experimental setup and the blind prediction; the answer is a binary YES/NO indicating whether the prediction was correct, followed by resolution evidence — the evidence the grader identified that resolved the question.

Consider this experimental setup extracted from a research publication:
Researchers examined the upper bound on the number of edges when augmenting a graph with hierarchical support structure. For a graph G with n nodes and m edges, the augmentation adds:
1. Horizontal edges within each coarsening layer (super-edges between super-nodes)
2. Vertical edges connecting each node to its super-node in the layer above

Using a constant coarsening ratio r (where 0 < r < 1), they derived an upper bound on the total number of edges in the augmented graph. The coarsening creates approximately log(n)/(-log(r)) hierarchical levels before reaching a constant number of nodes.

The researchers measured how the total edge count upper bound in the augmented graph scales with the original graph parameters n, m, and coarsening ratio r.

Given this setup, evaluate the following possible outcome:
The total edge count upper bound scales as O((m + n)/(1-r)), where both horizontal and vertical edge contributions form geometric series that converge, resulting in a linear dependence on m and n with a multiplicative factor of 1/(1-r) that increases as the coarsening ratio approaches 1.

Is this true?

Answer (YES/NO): NO